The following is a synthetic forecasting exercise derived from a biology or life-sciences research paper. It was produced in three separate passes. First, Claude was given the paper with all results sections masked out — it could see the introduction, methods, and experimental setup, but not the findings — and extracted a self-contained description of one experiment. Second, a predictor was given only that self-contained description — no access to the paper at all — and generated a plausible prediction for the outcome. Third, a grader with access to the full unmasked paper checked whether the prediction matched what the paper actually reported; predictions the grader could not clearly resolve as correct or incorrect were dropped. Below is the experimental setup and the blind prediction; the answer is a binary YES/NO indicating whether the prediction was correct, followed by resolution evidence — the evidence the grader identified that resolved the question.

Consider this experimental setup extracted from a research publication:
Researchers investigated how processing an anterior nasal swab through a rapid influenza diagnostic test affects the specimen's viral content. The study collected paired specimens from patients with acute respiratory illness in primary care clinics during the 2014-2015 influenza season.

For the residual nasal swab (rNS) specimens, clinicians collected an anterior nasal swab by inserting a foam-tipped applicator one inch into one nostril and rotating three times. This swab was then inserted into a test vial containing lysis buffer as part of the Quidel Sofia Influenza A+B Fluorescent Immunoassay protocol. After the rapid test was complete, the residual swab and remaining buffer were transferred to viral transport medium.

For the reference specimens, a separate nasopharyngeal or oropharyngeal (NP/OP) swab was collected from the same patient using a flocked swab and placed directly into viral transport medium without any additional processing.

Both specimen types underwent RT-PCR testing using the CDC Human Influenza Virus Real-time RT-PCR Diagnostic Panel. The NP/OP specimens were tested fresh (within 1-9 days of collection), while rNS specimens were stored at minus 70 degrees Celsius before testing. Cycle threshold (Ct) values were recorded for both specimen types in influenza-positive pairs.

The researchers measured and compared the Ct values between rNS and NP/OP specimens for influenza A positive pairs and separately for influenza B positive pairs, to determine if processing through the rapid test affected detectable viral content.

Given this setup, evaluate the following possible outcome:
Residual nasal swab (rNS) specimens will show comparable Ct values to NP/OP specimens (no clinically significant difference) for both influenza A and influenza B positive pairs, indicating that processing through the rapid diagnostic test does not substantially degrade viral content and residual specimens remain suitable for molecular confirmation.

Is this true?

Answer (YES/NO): NO